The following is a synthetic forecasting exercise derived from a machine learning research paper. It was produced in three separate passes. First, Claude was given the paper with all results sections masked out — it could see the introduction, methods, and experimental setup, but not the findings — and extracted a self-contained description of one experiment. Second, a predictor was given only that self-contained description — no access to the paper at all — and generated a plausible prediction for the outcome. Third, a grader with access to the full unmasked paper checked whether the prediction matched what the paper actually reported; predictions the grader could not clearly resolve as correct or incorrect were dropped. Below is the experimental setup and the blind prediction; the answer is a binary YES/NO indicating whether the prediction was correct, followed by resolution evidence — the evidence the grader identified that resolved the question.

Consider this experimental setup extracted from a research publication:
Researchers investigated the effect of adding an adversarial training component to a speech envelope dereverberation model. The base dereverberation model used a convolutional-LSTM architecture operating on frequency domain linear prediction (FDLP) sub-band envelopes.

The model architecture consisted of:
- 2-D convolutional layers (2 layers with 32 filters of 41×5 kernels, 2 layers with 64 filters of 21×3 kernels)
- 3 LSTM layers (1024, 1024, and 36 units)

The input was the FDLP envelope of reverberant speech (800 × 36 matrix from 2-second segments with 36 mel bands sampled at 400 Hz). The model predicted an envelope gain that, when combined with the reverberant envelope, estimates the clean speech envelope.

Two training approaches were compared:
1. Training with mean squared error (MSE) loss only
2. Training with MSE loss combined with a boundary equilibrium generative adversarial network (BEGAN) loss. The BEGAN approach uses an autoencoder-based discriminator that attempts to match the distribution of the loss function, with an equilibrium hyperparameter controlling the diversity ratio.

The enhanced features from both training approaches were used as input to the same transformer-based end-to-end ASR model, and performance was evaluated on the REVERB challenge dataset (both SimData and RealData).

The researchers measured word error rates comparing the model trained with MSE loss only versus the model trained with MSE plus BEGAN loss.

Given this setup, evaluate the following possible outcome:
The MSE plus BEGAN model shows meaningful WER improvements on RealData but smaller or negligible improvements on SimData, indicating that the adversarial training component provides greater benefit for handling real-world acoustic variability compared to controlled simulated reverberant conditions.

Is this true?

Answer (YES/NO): YES